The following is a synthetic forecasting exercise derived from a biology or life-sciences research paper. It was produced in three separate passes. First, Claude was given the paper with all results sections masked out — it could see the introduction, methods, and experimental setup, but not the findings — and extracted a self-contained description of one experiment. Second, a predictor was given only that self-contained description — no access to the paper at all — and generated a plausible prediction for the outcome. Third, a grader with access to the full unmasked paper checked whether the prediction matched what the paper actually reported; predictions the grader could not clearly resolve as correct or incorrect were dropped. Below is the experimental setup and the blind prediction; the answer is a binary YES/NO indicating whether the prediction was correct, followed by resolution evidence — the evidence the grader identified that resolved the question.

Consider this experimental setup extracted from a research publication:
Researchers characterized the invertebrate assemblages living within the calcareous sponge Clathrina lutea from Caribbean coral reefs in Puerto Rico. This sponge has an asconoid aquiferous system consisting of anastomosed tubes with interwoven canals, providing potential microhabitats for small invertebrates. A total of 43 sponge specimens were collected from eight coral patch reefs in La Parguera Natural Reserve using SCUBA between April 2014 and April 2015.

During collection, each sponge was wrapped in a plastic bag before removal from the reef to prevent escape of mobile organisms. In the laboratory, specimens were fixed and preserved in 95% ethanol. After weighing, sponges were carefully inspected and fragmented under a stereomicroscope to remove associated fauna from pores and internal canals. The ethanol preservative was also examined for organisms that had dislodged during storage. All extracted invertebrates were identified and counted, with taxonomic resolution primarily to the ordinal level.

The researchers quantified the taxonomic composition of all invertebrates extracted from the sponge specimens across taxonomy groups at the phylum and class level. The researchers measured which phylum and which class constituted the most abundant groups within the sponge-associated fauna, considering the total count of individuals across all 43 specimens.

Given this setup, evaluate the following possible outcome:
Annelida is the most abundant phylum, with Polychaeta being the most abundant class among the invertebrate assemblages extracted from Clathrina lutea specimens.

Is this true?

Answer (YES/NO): NO